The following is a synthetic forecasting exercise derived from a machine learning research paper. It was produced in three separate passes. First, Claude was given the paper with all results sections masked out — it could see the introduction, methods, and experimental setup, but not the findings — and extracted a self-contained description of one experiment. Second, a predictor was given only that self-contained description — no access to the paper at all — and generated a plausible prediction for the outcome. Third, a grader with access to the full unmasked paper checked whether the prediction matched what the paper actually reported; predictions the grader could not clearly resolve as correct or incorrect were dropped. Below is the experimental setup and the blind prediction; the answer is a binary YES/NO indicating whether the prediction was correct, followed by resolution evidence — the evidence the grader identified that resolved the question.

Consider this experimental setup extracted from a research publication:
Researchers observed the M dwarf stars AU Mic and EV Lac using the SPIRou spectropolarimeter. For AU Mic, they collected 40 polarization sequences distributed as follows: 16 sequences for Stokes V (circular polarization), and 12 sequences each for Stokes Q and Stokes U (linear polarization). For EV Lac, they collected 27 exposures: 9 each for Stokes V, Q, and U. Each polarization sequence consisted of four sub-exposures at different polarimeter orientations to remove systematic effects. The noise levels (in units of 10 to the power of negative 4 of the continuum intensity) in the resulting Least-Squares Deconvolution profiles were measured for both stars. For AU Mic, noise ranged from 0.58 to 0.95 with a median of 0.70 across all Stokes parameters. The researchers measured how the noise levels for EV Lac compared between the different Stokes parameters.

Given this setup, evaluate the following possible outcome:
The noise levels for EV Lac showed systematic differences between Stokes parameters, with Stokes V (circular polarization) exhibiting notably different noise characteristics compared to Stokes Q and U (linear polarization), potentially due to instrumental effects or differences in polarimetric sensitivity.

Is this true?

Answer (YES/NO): YES